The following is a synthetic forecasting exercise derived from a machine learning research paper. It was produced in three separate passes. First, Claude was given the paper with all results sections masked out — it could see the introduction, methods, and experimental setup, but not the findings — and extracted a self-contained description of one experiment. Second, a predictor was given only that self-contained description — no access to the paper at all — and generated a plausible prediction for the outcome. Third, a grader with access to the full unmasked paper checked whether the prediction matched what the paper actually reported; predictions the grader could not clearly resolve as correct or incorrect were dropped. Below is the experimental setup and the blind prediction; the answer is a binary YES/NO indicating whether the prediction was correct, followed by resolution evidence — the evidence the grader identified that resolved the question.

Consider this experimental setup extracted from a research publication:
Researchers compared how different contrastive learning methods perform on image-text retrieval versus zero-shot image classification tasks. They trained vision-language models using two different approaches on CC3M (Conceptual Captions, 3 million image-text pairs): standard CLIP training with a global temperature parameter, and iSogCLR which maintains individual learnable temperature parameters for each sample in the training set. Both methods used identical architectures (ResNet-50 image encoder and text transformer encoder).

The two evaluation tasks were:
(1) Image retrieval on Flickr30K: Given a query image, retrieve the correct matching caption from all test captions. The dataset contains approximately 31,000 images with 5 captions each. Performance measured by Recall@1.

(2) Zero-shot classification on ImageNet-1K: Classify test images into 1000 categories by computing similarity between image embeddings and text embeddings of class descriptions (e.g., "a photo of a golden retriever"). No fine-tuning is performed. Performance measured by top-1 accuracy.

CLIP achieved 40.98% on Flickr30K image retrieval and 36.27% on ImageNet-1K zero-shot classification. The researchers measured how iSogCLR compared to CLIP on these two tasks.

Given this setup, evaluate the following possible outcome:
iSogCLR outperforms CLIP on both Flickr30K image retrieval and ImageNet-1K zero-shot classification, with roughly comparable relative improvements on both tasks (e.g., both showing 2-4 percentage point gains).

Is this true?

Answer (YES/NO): YES